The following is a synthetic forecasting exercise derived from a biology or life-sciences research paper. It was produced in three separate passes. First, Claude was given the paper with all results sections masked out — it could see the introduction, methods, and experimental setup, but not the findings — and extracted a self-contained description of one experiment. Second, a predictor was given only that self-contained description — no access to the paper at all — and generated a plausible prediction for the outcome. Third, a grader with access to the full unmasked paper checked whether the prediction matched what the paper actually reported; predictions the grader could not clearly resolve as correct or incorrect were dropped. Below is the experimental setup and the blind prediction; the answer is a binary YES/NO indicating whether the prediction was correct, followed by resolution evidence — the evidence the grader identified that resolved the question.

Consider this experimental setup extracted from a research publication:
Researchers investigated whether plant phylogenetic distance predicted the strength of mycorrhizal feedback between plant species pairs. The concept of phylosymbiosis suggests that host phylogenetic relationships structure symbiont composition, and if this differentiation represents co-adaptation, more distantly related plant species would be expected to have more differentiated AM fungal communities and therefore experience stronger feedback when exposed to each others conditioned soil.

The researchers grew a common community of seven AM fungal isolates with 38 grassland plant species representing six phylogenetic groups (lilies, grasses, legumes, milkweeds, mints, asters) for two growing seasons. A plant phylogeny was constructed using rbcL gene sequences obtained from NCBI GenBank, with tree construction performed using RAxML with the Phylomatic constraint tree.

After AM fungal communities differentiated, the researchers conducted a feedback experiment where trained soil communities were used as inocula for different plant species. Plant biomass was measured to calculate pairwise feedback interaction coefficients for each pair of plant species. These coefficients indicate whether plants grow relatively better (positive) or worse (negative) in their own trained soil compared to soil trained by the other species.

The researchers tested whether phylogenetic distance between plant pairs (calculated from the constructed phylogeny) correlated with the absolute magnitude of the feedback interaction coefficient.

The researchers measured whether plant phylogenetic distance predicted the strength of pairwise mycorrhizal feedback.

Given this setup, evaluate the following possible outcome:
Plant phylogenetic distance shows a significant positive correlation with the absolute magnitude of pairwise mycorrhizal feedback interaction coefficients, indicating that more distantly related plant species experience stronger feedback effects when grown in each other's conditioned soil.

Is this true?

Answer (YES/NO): NO